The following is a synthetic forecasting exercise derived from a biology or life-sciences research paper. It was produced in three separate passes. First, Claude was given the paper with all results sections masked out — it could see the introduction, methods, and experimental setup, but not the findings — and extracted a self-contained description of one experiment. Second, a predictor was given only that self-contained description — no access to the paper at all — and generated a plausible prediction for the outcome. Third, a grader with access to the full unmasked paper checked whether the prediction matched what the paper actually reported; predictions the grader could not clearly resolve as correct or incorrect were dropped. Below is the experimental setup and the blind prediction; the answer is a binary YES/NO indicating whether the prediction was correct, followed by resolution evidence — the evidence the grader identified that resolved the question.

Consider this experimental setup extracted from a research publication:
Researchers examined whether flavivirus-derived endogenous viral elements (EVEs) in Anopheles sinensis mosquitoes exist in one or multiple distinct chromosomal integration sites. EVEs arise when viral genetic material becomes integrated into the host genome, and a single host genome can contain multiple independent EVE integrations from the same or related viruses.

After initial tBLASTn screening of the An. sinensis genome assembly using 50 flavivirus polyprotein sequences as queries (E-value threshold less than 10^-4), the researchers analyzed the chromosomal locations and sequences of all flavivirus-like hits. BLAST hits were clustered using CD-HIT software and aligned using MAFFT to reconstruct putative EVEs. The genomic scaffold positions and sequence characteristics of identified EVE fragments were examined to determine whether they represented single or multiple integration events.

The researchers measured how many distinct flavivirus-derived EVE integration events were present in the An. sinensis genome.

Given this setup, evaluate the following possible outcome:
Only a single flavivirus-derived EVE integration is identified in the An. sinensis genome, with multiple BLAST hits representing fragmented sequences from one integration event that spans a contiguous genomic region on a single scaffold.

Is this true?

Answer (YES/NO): NO